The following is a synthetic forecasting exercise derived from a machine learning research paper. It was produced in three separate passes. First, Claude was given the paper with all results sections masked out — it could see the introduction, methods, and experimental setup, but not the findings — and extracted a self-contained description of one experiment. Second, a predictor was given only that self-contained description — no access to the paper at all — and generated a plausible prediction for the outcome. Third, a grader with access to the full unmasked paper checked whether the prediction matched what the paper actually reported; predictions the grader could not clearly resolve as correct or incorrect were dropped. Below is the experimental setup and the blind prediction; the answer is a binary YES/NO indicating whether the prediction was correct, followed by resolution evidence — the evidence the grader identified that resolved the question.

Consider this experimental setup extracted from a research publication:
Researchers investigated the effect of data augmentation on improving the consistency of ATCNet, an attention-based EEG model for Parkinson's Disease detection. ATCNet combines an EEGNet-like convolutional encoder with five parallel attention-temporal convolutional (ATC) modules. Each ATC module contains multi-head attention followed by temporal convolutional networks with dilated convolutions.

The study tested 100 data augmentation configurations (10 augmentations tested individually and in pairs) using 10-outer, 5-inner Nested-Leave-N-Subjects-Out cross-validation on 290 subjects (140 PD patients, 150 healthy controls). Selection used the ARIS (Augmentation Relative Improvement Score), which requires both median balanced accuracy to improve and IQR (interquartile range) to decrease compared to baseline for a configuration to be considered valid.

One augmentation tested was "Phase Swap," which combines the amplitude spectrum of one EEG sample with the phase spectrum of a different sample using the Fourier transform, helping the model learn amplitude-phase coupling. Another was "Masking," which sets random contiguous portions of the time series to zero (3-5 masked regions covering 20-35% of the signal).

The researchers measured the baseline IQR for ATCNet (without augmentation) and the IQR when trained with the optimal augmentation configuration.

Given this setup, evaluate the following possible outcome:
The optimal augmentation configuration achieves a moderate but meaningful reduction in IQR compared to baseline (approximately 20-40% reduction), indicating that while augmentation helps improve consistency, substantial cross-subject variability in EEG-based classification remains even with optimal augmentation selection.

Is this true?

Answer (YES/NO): NO